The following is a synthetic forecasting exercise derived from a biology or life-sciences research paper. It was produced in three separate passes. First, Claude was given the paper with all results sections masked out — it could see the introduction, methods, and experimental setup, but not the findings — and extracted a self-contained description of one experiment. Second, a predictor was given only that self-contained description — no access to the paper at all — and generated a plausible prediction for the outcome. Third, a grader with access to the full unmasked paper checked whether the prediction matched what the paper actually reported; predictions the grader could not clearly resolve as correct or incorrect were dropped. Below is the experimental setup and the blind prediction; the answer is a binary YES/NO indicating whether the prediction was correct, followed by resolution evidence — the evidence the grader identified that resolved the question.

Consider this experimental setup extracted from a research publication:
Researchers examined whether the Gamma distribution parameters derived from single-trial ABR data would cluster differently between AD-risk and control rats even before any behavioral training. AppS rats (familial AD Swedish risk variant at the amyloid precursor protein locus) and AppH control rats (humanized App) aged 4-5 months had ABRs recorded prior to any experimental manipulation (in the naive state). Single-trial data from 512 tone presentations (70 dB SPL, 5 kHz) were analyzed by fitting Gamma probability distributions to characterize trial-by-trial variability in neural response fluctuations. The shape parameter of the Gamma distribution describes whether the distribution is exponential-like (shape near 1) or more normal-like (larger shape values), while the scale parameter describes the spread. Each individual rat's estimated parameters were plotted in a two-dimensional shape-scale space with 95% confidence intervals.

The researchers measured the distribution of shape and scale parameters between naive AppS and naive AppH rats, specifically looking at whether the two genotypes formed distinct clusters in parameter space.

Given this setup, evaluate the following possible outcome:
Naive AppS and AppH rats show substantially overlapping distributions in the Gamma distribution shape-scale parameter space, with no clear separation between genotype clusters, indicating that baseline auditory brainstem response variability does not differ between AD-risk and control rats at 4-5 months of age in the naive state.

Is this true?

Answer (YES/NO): NO